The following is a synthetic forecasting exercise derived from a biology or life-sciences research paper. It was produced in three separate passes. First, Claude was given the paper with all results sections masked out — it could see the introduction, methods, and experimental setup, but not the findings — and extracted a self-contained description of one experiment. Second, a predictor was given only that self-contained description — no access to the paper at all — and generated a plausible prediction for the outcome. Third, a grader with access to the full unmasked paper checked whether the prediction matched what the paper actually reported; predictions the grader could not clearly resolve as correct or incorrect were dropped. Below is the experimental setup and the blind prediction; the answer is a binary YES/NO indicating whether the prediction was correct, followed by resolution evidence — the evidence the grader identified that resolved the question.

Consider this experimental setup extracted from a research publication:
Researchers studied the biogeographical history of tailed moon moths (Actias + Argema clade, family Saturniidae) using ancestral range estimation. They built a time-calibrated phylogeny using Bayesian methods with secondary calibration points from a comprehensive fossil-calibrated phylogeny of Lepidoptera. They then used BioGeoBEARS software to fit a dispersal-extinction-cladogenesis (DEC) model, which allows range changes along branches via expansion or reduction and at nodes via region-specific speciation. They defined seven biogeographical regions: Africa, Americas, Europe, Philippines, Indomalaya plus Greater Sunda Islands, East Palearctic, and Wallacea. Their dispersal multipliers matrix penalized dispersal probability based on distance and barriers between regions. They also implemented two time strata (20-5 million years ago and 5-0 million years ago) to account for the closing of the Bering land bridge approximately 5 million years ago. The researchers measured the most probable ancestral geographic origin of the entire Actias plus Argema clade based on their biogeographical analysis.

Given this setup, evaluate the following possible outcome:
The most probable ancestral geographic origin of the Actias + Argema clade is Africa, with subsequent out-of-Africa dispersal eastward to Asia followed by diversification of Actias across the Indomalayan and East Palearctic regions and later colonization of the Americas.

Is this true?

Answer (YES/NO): NO